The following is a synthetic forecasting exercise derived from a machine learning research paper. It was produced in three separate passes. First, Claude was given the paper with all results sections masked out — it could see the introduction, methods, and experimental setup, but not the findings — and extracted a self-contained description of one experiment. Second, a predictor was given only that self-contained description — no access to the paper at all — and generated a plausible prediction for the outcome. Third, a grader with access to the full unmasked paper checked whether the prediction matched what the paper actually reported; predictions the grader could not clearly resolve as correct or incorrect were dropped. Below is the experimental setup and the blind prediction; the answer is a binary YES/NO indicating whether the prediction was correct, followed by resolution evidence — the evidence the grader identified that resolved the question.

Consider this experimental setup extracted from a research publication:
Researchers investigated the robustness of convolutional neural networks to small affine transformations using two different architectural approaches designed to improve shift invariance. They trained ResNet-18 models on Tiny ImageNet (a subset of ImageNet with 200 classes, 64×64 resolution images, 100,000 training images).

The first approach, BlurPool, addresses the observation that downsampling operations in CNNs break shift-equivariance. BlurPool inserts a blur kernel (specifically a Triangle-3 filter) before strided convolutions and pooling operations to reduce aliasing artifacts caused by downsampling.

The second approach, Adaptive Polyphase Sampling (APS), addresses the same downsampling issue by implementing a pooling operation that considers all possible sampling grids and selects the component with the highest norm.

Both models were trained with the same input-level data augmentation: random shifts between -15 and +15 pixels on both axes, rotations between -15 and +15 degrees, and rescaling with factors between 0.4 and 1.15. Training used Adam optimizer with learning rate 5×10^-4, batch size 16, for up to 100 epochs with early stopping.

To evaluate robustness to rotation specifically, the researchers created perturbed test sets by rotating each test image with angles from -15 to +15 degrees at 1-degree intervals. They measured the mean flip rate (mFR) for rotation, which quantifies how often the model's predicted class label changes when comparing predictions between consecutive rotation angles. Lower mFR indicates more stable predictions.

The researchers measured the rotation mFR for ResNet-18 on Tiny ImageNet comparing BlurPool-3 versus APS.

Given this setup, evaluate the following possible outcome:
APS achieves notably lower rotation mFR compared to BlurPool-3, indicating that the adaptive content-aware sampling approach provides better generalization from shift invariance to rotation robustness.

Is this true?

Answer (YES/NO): NO